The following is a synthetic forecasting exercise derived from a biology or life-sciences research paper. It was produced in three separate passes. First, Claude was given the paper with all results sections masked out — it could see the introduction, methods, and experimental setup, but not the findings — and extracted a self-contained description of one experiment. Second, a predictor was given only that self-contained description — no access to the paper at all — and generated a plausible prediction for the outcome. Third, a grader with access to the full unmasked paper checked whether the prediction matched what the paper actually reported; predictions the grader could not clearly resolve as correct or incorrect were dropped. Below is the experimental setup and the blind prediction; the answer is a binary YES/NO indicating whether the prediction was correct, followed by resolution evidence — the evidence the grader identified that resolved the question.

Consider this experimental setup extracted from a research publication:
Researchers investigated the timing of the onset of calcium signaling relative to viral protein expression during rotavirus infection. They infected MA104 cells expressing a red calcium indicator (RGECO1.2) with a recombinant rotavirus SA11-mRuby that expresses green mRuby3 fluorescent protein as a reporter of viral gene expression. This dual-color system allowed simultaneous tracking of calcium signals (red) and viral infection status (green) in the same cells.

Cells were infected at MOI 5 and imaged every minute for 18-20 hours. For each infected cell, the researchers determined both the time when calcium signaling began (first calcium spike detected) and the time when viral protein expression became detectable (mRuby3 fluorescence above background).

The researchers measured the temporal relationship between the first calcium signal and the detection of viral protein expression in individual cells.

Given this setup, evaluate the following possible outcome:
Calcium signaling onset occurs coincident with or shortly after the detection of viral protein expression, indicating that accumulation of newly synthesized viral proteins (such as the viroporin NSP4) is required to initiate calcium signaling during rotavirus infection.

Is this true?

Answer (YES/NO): YES